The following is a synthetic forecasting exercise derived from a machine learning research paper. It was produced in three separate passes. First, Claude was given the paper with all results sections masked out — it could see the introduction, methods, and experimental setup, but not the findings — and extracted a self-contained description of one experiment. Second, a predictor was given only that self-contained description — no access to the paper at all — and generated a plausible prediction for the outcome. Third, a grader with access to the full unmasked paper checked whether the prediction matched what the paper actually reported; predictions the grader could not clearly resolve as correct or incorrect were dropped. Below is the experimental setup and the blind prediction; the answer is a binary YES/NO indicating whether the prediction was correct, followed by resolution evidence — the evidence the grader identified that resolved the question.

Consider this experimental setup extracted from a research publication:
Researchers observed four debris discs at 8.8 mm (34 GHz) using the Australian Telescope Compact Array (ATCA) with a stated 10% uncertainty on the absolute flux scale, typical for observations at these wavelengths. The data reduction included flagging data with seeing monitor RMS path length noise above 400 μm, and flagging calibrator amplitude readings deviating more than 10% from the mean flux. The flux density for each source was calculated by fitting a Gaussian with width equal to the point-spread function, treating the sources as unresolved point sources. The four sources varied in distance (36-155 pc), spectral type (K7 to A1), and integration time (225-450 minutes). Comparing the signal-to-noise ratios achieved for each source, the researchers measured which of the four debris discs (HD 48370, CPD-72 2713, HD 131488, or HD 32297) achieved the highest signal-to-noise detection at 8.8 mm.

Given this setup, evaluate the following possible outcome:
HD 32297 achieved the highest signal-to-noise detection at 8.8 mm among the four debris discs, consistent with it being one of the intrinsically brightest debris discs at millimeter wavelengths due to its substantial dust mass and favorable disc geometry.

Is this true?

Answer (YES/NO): NO